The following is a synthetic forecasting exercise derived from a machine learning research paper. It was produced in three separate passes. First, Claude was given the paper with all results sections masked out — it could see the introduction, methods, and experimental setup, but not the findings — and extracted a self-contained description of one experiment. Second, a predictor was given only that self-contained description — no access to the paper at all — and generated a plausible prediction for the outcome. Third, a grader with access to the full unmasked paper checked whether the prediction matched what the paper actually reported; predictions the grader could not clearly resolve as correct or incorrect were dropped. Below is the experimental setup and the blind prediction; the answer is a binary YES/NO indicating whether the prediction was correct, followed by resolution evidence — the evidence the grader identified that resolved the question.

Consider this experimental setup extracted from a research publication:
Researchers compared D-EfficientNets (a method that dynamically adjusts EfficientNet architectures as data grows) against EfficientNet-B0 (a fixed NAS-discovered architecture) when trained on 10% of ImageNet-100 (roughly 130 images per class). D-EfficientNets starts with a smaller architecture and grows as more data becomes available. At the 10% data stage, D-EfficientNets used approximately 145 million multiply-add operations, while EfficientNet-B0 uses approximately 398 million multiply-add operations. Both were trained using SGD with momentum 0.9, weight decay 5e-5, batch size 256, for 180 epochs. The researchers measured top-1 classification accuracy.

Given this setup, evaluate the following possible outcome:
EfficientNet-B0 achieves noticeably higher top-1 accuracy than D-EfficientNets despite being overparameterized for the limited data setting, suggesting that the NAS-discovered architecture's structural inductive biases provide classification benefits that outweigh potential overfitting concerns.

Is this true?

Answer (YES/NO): YES